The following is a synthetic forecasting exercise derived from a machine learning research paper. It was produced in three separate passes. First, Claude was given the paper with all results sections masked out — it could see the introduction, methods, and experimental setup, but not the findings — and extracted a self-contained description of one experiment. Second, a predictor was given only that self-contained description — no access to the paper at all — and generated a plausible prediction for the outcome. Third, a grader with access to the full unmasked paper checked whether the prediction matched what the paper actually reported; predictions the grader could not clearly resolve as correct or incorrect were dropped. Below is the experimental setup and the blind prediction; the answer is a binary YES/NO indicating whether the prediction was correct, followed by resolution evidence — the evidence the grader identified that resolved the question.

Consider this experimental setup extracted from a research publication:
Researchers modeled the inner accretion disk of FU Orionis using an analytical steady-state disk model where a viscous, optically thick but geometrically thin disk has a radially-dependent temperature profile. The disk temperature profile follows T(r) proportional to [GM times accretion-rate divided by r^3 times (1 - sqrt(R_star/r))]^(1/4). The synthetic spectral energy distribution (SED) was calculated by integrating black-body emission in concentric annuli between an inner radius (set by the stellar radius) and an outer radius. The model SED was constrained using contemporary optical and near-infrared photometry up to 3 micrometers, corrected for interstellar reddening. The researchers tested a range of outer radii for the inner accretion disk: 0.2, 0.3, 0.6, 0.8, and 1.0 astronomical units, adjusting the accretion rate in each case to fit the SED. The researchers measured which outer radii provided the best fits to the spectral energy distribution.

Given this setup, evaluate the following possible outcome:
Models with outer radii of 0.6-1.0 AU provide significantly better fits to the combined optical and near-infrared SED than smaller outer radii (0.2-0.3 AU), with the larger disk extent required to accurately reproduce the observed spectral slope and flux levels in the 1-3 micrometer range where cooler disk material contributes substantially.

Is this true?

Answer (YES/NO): NO